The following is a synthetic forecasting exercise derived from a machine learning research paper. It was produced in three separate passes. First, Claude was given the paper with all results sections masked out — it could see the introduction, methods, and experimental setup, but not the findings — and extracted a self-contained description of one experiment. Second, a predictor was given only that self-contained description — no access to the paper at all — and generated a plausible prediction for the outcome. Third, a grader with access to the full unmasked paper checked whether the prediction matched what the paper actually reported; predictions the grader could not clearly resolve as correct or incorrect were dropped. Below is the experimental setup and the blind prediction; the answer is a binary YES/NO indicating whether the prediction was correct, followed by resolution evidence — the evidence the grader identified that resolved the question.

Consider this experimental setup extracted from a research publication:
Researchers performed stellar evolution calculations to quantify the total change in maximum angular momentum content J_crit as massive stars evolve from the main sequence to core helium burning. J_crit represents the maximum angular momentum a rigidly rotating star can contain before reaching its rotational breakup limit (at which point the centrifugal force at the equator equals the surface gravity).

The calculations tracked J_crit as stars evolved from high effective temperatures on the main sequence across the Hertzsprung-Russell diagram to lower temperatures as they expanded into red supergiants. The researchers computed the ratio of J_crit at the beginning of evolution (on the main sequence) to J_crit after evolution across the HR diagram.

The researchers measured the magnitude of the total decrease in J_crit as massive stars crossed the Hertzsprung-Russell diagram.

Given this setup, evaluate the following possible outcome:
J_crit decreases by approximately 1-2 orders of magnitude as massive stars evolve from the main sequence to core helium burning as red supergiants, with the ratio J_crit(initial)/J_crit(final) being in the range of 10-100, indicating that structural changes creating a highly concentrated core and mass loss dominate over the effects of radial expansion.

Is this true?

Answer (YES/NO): YES